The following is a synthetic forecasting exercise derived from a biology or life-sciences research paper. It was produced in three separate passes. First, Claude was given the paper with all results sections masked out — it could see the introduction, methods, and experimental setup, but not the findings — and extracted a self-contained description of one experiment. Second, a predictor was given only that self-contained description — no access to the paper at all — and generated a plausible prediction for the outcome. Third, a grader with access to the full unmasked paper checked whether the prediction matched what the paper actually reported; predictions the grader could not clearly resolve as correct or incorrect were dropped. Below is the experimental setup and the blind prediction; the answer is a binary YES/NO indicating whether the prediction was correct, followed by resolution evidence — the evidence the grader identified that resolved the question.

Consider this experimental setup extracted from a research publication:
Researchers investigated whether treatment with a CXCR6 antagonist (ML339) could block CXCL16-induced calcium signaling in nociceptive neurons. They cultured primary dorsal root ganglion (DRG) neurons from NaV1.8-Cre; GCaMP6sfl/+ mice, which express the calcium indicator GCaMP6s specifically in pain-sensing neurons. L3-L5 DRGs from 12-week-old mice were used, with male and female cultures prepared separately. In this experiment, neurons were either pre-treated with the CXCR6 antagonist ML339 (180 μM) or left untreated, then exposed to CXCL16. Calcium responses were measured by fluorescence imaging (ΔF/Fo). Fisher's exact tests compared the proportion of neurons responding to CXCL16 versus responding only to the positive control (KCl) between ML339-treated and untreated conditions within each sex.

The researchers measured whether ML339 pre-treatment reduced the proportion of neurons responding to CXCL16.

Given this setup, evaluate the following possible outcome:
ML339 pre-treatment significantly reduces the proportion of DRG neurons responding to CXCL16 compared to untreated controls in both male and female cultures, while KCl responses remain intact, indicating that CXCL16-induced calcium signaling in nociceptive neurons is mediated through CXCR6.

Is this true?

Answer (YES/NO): YES